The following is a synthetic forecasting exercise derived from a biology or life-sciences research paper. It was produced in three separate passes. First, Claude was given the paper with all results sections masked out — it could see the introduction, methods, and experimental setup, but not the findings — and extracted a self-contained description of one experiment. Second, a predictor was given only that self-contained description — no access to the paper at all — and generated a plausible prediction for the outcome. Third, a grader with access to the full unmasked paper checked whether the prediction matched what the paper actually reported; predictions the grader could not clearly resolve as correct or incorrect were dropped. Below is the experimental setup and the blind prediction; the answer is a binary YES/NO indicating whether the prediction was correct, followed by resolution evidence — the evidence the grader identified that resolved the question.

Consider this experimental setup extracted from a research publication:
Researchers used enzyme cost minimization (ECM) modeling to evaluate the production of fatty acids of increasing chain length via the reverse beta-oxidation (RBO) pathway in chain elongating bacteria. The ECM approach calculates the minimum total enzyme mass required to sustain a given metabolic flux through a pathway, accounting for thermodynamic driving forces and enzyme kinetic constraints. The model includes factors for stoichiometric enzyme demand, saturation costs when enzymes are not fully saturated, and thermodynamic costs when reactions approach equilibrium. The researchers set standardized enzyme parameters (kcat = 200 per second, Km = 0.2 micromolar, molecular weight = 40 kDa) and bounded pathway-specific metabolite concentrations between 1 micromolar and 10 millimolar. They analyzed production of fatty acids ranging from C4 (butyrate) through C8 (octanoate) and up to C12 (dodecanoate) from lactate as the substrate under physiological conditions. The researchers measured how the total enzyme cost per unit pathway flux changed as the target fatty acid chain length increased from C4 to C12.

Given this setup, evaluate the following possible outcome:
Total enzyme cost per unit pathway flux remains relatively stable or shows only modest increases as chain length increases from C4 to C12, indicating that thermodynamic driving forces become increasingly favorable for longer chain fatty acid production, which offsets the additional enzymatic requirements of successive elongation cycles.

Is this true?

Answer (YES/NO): NO